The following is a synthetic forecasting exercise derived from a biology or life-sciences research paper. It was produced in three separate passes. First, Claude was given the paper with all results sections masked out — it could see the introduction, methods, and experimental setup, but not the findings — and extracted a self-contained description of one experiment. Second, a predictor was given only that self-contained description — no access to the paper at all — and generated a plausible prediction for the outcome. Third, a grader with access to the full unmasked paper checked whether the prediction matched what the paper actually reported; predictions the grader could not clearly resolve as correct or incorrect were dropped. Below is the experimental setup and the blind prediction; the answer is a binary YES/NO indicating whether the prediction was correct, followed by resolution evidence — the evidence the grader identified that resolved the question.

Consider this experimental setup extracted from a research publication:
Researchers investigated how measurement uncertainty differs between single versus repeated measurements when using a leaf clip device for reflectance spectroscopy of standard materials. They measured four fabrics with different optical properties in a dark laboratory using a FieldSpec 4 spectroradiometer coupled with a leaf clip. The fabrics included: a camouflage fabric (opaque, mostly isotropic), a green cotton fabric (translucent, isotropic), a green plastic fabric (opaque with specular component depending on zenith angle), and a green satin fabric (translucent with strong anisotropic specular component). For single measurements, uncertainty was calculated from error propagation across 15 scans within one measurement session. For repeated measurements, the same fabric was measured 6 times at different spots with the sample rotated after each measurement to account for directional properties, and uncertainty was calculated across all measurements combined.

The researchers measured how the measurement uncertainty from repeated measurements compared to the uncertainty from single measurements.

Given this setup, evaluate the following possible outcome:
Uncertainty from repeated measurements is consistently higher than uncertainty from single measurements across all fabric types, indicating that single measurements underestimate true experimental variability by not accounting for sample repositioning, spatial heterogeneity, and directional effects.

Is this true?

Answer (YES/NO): YES